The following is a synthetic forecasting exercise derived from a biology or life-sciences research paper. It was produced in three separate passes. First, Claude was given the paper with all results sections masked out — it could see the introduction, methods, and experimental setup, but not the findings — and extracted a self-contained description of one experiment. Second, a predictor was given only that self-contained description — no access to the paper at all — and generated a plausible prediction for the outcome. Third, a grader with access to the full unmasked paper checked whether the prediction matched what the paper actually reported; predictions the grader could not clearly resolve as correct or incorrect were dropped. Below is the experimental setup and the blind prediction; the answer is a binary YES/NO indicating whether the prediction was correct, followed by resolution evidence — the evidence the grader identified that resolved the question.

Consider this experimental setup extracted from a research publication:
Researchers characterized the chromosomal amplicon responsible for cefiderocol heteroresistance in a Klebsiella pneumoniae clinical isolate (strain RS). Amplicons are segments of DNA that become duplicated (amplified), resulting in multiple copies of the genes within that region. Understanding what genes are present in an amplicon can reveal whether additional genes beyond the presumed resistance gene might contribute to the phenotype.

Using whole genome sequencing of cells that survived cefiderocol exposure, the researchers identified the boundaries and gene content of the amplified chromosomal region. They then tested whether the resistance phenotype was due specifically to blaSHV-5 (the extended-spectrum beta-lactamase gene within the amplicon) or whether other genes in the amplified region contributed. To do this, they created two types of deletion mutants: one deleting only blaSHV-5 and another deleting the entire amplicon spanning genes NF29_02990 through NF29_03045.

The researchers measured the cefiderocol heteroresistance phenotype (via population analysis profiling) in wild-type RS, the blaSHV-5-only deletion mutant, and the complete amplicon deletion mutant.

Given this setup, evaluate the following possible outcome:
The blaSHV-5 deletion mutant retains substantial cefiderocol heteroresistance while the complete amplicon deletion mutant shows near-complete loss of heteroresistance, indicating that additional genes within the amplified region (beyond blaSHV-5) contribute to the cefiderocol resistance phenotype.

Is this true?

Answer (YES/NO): NO